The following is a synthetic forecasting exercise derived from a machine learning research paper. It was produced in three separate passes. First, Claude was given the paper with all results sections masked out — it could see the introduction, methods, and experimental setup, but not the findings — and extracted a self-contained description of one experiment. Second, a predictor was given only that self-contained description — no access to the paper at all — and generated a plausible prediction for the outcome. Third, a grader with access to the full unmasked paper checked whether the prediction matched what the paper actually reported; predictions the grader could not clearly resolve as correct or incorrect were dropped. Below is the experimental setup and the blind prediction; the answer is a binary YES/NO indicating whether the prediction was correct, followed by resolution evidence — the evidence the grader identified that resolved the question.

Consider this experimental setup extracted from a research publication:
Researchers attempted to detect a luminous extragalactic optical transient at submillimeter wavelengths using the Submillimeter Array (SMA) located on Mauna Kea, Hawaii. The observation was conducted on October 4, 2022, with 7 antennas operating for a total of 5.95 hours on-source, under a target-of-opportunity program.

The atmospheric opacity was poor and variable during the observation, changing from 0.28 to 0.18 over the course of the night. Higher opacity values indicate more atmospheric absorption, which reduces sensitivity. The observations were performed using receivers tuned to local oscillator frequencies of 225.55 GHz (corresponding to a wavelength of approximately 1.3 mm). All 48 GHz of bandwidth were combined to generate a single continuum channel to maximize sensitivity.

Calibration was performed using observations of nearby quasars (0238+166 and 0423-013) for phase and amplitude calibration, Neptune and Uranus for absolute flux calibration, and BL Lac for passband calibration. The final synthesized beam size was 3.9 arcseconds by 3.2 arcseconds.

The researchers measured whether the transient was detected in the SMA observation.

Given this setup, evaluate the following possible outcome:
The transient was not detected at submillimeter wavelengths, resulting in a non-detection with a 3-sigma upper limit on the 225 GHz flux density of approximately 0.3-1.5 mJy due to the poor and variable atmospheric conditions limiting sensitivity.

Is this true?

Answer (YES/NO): YES